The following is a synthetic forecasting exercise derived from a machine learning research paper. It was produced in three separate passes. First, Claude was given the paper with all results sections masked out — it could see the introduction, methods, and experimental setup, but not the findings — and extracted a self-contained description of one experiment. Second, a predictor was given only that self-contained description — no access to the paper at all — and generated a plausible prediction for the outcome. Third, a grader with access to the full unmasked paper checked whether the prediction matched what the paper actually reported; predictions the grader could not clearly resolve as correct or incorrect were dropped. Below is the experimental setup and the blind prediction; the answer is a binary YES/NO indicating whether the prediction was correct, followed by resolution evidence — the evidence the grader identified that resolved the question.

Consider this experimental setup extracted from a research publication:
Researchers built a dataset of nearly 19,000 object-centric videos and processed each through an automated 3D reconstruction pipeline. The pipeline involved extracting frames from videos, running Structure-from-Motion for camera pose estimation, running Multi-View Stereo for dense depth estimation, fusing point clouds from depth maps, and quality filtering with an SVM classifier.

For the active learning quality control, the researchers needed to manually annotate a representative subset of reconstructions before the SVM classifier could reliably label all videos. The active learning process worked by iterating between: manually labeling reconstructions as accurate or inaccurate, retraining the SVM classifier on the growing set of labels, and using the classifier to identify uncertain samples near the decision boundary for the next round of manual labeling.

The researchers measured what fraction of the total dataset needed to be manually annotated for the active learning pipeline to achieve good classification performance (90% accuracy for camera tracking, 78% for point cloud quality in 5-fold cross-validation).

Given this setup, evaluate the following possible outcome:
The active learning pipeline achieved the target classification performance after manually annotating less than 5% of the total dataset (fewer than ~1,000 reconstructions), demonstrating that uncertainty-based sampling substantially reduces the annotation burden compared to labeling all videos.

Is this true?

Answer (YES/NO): NO